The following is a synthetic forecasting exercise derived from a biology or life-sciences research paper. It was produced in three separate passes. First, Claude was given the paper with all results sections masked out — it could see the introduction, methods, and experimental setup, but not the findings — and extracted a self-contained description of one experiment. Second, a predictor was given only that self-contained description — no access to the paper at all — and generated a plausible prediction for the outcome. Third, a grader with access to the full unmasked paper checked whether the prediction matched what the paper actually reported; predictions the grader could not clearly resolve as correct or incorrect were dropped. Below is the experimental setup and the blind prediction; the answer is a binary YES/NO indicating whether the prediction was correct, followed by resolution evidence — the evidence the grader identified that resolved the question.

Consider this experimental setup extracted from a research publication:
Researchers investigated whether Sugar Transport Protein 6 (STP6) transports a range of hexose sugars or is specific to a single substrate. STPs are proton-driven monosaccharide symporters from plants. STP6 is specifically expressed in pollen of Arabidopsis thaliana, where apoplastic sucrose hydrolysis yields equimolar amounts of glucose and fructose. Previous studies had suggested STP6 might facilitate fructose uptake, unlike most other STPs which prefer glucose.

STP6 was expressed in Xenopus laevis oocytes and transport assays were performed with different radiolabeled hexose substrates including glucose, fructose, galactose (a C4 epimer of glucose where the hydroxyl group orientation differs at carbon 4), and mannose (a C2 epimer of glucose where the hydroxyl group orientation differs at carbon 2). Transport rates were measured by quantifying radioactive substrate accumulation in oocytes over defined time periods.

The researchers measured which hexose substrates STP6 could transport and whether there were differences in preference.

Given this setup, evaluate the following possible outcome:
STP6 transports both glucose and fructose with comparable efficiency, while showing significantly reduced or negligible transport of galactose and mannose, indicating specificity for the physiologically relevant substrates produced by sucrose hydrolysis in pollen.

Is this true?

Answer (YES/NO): NO